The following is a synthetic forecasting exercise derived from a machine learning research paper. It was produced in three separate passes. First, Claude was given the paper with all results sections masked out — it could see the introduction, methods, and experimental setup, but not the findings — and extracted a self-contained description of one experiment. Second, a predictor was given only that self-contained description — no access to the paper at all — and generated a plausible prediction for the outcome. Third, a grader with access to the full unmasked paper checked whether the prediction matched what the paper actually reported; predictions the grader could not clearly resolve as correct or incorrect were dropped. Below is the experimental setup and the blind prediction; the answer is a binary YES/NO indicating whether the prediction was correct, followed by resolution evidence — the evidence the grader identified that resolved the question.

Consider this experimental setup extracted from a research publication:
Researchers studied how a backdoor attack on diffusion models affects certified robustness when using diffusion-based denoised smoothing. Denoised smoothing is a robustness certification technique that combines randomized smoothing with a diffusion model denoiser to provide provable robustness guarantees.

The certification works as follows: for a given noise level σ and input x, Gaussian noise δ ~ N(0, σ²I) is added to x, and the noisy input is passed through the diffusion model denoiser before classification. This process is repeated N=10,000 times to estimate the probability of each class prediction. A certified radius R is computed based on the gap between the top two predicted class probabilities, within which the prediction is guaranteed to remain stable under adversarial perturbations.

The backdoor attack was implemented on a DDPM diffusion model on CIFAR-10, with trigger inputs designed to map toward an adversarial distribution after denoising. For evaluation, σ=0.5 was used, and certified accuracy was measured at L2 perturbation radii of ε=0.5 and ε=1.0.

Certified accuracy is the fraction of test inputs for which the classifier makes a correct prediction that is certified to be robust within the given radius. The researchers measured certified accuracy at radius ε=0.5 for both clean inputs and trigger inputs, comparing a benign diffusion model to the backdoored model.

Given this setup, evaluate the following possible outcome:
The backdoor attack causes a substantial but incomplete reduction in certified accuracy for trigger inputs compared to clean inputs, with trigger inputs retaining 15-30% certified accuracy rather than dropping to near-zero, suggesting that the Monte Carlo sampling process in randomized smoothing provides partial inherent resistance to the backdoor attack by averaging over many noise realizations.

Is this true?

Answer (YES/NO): NO